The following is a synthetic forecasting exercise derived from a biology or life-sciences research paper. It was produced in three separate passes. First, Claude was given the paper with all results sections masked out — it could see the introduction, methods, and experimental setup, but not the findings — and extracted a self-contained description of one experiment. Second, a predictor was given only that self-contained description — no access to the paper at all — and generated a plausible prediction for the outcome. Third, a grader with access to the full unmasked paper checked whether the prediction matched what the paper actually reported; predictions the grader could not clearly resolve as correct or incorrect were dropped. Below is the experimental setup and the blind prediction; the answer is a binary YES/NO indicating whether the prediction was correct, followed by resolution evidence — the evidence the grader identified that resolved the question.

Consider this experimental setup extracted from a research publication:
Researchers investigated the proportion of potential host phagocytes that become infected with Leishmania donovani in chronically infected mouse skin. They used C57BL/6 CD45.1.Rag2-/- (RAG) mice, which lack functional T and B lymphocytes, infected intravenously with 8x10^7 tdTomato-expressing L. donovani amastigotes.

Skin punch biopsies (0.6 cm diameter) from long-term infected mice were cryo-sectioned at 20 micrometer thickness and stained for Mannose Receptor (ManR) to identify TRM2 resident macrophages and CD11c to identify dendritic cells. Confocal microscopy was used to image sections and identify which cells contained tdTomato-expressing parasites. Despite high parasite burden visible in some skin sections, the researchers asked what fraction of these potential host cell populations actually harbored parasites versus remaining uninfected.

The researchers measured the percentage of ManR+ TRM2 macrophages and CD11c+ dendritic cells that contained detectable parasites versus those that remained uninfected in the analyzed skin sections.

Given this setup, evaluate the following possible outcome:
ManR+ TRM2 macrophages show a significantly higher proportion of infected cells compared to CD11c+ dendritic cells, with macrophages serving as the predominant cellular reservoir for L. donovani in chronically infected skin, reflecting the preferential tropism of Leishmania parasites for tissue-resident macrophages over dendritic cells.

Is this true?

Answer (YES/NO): NO